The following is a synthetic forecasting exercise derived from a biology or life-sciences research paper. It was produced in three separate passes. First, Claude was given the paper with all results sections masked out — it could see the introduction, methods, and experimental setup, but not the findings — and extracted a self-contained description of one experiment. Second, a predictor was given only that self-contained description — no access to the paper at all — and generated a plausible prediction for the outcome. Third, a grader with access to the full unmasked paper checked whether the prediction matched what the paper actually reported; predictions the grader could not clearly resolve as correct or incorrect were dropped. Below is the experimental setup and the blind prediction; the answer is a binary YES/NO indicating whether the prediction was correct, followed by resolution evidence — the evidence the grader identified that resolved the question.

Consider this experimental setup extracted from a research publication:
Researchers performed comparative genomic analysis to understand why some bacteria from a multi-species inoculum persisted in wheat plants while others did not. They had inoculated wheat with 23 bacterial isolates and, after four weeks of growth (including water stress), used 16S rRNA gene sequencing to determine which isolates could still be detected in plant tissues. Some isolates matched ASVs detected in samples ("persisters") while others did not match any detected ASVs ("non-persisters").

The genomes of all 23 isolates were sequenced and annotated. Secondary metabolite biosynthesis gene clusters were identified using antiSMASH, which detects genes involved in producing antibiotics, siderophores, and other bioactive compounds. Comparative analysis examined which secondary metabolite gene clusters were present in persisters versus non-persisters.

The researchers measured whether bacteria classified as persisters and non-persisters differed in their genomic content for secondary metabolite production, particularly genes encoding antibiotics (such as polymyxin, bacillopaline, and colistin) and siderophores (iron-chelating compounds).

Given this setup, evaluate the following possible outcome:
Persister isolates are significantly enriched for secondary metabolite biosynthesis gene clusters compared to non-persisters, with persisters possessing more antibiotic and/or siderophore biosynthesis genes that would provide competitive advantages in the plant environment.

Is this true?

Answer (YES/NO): YES